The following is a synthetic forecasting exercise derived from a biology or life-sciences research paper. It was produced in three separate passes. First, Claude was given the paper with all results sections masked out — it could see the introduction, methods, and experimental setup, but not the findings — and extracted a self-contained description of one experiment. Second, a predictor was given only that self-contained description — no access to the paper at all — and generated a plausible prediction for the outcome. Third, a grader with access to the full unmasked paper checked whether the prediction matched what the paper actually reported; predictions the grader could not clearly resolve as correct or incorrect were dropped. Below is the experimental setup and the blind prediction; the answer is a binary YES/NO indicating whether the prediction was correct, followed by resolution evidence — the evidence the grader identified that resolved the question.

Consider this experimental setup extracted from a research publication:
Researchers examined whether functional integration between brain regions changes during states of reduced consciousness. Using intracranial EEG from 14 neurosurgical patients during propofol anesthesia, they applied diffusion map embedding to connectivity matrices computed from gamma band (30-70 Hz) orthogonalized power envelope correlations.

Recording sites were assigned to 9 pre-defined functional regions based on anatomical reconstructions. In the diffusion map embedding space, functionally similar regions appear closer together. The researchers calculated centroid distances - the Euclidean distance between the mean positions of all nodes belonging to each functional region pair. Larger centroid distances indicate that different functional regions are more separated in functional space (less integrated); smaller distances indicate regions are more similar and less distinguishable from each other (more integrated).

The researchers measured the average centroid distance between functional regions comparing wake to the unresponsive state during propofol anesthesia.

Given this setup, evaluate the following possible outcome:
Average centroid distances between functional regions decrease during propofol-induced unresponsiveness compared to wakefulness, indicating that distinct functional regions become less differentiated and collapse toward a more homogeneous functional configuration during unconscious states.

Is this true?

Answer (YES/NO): NO